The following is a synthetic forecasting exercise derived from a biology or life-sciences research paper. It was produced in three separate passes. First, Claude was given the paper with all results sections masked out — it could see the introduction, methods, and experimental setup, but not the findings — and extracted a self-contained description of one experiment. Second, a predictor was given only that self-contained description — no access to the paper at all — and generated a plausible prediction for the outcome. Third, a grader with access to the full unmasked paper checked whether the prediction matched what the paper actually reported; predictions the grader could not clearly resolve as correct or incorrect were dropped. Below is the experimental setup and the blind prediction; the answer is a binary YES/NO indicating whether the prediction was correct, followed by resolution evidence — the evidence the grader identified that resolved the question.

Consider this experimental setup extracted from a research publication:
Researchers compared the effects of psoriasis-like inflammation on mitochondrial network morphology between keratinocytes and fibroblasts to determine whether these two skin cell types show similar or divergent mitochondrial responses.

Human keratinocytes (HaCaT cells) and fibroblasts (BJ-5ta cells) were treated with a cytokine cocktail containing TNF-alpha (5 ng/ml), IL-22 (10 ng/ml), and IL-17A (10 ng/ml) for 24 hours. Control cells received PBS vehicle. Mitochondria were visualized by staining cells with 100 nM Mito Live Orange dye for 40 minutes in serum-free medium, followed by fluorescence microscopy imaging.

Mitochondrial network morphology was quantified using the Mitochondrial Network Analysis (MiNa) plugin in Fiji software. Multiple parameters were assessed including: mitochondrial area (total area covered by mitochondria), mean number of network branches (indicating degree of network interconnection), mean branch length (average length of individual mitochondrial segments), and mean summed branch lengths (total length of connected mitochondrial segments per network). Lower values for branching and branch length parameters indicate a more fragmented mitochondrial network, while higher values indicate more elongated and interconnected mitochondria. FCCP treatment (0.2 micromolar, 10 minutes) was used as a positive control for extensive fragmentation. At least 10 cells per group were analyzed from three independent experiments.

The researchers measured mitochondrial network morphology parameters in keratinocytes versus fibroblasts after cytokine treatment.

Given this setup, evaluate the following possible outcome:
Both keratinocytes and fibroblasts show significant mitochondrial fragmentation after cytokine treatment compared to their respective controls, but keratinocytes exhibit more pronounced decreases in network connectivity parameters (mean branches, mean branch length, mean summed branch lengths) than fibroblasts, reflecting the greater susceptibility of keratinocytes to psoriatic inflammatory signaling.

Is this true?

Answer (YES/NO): NO